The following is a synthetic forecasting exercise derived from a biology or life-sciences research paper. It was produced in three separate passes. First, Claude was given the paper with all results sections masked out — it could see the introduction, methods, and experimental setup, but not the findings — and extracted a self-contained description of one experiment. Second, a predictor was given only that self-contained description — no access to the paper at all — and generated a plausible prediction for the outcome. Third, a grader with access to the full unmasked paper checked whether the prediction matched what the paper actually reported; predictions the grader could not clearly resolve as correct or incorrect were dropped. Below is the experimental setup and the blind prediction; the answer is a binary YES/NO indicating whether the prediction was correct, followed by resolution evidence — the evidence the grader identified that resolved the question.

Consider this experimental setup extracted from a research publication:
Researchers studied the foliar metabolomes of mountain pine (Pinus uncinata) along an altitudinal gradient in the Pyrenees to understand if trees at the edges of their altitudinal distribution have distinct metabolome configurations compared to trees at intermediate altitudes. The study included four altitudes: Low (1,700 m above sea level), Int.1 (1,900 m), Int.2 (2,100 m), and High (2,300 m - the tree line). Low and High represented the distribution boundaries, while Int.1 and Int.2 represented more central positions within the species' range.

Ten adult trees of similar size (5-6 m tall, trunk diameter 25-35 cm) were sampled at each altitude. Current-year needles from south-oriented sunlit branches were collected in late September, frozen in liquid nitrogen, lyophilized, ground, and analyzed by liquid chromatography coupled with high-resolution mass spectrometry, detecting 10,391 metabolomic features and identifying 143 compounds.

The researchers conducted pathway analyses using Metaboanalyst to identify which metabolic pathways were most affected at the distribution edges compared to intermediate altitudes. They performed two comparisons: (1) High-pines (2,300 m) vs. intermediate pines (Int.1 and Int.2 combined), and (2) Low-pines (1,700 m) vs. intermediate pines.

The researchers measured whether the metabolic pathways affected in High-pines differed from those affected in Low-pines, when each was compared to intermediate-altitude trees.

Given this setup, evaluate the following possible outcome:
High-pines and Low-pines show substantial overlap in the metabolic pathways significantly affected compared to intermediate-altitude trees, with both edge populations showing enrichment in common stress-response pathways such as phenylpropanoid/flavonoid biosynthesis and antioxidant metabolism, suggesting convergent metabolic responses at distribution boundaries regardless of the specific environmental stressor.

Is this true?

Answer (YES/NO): NO